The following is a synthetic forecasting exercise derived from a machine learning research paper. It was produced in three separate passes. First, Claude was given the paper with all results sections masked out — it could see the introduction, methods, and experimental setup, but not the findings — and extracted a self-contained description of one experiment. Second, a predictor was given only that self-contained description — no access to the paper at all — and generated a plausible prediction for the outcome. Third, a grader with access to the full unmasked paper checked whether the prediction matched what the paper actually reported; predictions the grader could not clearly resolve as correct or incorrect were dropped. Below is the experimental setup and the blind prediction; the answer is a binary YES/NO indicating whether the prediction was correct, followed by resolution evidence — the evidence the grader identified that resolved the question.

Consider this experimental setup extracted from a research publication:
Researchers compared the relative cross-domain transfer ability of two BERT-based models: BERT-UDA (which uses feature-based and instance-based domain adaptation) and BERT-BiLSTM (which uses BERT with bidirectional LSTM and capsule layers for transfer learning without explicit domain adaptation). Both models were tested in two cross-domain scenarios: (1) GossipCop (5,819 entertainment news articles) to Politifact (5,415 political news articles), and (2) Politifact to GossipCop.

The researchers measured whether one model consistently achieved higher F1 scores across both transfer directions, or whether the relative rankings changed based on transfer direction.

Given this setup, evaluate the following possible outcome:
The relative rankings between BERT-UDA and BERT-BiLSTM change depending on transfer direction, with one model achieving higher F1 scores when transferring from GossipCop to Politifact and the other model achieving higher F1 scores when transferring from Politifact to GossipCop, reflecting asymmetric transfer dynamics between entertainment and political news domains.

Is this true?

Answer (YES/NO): NO